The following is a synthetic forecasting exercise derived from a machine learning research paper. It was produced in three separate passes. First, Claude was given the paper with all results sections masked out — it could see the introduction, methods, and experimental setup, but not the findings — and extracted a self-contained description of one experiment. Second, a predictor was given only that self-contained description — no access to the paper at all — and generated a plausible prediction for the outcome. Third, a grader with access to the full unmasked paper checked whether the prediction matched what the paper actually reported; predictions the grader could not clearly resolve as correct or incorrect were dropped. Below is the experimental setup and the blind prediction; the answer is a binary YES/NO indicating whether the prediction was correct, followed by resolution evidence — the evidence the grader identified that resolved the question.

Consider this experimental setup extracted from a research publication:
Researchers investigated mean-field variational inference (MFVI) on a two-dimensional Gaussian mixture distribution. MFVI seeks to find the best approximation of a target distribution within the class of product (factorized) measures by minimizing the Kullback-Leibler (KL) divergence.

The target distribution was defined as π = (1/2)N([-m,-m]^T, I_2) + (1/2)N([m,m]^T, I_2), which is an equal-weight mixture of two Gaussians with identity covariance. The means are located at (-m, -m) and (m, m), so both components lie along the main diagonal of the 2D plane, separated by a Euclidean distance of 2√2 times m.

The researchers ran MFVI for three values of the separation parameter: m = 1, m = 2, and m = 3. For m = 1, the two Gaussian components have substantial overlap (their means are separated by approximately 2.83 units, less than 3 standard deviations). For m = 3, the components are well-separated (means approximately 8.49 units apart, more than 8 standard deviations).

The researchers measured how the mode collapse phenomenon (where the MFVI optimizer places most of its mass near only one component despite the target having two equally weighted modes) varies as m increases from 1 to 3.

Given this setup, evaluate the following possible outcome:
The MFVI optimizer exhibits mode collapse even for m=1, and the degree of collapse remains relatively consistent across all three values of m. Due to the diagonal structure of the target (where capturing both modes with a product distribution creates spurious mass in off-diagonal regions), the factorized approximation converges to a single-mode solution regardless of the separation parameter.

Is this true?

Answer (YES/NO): NO